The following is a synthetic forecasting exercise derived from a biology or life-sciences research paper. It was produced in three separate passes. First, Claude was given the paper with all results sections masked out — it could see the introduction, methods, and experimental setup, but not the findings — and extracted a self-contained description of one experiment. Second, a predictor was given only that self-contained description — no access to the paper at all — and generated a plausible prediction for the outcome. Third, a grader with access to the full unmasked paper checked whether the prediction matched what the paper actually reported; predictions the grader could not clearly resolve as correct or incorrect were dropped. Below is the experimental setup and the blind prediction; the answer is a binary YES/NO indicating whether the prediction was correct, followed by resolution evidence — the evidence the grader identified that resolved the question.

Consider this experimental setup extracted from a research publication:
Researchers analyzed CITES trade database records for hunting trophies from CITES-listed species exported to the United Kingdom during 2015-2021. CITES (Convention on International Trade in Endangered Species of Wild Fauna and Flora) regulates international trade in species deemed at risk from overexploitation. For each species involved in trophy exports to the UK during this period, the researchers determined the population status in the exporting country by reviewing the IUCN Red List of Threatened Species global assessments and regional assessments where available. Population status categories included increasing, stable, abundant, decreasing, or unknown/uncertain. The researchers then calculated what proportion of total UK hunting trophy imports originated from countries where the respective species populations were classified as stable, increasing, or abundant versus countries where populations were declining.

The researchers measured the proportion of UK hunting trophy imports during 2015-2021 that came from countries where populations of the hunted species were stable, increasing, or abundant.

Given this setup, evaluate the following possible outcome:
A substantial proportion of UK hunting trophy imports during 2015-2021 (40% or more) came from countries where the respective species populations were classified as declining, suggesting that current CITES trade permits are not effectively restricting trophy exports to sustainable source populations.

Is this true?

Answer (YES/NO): NO